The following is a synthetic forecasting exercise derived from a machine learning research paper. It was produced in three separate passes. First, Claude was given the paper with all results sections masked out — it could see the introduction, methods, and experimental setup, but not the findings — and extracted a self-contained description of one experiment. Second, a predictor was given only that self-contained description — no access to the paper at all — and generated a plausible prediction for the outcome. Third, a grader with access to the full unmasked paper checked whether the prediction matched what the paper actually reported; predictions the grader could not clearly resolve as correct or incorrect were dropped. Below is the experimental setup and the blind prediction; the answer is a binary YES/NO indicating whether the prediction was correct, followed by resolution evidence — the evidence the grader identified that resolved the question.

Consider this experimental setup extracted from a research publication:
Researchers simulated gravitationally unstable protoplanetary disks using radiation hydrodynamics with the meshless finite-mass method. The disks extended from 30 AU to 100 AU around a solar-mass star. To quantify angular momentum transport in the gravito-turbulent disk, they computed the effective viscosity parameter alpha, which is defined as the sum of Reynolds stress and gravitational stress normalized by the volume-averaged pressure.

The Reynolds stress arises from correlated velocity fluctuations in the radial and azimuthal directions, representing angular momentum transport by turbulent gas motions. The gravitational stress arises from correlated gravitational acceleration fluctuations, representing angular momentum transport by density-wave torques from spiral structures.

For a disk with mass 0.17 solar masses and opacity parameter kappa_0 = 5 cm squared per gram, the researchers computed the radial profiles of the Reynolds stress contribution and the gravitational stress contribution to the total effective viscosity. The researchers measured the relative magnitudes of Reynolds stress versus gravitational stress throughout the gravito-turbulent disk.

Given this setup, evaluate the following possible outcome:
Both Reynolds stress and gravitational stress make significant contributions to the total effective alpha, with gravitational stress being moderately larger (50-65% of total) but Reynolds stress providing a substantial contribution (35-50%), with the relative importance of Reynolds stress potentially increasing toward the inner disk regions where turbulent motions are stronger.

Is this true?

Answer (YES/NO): NO